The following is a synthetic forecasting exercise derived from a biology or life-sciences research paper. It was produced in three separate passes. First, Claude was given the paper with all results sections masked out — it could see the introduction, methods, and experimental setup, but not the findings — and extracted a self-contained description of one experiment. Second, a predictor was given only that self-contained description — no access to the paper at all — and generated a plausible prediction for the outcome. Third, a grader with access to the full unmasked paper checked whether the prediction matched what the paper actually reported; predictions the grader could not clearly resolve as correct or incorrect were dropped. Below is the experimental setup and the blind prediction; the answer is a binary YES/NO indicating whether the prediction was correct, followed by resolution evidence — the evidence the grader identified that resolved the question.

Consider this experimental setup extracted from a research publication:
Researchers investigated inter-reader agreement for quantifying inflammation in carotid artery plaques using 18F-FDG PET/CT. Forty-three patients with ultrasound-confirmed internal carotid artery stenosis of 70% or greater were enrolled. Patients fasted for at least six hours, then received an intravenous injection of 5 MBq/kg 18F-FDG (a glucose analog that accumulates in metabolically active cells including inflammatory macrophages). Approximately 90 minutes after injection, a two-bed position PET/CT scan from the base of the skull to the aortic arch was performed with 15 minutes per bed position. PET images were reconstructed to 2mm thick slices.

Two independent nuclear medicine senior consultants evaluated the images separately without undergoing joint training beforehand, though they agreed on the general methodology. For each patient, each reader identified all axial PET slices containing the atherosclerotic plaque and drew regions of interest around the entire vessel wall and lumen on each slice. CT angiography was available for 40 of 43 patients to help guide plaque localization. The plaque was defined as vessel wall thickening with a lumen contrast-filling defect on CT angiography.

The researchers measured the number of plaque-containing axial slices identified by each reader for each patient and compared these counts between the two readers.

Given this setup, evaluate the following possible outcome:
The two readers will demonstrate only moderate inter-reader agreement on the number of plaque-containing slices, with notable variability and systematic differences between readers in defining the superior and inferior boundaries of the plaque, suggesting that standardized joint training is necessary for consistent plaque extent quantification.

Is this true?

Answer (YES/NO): NO